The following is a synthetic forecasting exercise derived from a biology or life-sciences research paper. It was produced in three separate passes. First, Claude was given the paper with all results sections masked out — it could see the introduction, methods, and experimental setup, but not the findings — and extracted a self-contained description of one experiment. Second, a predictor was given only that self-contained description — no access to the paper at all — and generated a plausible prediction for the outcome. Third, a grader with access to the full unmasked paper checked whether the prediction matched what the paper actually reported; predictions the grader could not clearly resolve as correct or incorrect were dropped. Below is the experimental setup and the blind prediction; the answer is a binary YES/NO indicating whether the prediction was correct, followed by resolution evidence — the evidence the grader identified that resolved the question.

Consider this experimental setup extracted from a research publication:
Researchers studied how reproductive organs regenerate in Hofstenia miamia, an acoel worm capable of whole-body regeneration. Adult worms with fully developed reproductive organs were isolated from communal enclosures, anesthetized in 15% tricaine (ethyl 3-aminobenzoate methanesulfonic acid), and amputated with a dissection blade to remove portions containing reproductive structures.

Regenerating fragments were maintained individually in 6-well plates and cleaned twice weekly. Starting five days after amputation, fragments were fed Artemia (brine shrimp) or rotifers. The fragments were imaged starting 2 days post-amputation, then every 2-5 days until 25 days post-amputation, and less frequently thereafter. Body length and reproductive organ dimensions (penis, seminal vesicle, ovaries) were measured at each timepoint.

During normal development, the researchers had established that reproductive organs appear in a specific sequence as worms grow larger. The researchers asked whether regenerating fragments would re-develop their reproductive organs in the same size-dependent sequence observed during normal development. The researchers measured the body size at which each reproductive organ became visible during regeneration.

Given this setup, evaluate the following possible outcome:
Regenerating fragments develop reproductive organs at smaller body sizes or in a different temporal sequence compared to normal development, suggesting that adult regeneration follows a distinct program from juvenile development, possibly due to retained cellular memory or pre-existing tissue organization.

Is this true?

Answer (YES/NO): NO